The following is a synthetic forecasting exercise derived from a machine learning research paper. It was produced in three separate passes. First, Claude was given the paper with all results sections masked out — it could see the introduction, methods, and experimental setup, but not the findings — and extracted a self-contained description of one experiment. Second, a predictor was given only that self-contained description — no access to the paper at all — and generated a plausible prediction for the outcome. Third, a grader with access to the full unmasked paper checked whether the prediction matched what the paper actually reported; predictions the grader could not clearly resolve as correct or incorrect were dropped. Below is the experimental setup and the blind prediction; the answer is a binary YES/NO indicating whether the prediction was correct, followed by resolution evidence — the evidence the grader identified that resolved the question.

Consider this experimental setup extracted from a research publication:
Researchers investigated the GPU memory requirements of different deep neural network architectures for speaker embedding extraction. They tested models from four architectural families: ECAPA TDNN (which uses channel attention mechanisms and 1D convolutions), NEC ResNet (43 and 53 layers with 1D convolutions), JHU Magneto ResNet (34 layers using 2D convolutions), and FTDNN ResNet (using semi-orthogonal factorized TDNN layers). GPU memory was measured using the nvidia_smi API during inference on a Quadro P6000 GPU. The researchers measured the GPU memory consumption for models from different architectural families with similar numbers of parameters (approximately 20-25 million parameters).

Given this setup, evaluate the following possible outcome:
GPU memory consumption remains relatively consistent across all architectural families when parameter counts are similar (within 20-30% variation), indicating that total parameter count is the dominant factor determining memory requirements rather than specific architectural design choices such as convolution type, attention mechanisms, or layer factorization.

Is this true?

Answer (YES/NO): NO